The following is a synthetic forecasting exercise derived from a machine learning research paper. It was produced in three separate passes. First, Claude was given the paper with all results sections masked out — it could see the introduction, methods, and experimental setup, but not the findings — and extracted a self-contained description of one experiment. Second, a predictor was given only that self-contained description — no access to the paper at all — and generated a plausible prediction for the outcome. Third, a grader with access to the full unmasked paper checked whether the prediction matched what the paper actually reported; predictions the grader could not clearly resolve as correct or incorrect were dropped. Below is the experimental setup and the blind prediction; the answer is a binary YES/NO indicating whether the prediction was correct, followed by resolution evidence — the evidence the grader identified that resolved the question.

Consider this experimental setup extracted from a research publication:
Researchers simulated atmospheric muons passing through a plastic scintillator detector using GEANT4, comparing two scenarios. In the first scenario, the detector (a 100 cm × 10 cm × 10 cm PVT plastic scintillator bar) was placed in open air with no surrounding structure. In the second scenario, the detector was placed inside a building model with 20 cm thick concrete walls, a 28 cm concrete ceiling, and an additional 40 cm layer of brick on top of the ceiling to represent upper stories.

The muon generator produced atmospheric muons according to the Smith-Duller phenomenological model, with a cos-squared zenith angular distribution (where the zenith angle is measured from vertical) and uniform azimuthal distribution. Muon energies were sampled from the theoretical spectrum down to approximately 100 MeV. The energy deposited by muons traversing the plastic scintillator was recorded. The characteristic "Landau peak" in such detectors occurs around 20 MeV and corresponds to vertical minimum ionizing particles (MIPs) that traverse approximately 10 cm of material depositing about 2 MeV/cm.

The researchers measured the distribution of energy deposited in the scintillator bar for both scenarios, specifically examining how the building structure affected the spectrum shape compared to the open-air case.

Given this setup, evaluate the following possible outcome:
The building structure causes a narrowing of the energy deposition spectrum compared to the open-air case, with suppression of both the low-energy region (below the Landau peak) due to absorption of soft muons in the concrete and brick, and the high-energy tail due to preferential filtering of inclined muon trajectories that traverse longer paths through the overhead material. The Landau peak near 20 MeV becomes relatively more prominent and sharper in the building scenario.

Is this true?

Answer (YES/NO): NO